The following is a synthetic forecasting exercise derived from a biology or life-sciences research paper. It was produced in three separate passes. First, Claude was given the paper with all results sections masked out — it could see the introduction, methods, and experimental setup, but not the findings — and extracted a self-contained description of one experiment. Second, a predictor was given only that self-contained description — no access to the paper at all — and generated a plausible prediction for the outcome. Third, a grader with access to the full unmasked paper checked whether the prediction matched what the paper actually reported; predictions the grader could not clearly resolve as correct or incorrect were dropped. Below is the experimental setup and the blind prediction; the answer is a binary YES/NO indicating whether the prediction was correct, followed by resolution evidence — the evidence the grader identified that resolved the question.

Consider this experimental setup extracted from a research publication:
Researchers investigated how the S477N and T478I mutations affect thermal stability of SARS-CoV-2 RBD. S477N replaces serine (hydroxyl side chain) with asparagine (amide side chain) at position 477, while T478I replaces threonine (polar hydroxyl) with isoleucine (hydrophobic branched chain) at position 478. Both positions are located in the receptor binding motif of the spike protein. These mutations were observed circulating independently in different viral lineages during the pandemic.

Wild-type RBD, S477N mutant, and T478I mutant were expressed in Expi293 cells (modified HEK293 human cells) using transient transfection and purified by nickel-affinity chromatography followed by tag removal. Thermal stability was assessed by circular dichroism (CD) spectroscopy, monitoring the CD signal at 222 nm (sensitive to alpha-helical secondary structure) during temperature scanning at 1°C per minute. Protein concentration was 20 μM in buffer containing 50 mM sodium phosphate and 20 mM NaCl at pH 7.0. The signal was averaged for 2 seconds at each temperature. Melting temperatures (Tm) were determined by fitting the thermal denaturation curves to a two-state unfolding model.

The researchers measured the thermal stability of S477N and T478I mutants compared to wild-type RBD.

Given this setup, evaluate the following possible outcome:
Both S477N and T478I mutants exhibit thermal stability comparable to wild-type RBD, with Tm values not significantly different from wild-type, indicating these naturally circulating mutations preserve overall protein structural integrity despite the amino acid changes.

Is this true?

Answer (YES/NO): YES